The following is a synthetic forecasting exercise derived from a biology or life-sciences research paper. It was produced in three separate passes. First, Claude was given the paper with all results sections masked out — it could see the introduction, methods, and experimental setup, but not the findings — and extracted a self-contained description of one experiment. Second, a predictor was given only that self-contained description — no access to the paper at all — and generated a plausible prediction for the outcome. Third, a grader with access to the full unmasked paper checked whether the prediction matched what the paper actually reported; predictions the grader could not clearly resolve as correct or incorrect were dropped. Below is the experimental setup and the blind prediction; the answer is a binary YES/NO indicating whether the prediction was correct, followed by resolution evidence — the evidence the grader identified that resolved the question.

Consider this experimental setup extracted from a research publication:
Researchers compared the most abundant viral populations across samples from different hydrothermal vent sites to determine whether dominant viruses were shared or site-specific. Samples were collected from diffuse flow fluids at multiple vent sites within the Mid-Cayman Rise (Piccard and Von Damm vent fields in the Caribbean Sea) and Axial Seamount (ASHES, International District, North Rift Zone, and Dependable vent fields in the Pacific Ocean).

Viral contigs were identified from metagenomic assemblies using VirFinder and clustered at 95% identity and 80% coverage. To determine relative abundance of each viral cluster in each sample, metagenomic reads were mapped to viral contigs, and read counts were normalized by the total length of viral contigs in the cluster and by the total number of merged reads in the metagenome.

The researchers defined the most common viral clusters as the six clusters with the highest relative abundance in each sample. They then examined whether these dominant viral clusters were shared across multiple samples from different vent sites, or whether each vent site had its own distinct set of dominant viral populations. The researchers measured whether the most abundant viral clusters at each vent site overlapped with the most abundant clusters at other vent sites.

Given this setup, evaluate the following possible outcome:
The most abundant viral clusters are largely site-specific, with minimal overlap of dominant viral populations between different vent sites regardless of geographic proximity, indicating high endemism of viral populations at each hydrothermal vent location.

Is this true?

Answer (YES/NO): YES